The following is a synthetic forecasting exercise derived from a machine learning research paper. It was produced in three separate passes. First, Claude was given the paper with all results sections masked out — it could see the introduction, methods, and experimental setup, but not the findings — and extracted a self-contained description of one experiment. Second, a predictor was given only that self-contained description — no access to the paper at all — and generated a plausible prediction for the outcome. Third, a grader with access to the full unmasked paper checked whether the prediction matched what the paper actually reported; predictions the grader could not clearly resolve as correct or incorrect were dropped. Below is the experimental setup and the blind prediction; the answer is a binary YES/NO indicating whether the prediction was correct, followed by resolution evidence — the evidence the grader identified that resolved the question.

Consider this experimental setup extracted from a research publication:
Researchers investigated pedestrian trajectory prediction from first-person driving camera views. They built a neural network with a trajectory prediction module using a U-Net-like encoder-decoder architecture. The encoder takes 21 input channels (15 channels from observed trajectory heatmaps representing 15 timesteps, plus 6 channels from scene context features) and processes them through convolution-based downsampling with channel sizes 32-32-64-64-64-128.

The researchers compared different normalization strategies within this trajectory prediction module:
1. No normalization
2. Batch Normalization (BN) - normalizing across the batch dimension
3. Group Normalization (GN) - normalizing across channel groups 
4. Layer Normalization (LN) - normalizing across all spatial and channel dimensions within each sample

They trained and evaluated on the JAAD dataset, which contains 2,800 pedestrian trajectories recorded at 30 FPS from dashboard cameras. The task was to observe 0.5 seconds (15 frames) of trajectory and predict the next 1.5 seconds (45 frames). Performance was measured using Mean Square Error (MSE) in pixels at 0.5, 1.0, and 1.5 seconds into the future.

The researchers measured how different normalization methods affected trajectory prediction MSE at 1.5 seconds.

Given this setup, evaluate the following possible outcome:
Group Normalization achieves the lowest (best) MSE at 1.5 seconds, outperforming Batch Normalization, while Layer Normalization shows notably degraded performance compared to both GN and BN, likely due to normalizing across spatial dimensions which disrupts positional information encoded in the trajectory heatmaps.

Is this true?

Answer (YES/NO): NO